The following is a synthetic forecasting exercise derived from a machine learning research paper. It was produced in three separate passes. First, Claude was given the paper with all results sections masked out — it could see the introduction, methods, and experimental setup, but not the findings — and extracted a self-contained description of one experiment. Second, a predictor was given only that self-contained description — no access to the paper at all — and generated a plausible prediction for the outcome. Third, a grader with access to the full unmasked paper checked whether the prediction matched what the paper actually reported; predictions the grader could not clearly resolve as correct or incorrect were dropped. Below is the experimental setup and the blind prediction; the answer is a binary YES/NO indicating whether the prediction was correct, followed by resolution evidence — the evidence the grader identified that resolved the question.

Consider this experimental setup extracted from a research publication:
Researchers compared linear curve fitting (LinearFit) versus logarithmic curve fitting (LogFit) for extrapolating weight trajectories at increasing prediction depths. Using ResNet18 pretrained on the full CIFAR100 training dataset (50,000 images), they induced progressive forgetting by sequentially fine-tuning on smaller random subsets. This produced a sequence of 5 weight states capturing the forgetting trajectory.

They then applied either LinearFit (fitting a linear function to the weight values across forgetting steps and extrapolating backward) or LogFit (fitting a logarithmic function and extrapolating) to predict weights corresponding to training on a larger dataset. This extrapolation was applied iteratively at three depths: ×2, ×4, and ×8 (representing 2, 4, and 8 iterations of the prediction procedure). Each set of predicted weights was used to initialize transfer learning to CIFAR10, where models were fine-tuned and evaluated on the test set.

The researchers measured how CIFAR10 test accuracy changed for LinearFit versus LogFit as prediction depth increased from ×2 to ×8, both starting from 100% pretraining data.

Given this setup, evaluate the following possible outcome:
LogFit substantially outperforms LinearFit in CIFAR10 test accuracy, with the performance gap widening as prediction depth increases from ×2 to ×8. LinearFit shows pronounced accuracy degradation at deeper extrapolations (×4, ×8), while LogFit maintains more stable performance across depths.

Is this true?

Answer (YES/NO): NO